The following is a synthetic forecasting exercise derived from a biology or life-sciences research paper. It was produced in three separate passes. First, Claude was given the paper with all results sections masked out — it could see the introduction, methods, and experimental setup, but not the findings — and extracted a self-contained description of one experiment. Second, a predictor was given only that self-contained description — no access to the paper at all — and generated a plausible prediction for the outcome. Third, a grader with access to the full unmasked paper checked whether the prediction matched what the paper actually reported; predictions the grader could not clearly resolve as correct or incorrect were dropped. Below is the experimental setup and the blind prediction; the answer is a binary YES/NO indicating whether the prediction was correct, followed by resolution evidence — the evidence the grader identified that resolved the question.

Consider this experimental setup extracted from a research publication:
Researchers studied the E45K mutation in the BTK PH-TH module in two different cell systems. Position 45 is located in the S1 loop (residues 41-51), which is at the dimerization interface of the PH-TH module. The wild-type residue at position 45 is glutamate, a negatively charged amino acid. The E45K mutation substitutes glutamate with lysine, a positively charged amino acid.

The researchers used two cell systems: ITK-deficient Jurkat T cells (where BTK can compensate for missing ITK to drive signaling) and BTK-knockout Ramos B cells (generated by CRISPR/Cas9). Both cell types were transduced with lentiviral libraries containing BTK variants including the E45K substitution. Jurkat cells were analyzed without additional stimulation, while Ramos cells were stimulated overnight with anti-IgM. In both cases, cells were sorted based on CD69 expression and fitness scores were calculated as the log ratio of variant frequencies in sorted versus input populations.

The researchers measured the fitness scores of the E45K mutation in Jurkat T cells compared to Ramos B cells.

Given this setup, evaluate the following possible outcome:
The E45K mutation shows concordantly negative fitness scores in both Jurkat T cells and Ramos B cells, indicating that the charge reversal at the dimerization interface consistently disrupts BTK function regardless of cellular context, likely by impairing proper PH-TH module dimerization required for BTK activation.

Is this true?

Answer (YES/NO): NO